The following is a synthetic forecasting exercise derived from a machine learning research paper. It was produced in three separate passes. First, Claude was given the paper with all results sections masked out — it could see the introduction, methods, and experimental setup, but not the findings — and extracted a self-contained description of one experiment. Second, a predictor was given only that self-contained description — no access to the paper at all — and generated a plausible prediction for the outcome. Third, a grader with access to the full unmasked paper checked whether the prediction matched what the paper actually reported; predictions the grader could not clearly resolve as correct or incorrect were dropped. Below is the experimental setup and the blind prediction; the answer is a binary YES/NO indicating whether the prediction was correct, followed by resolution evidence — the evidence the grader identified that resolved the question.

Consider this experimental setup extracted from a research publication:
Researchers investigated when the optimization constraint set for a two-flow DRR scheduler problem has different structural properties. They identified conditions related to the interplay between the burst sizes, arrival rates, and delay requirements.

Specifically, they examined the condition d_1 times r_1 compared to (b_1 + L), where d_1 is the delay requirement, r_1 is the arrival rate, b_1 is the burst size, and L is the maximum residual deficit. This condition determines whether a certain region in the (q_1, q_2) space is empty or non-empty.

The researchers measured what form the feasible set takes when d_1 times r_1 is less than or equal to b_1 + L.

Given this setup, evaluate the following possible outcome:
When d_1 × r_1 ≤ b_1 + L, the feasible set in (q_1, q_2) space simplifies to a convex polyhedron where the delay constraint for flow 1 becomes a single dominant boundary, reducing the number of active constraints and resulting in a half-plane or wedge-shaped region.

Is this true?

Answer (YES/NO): NO